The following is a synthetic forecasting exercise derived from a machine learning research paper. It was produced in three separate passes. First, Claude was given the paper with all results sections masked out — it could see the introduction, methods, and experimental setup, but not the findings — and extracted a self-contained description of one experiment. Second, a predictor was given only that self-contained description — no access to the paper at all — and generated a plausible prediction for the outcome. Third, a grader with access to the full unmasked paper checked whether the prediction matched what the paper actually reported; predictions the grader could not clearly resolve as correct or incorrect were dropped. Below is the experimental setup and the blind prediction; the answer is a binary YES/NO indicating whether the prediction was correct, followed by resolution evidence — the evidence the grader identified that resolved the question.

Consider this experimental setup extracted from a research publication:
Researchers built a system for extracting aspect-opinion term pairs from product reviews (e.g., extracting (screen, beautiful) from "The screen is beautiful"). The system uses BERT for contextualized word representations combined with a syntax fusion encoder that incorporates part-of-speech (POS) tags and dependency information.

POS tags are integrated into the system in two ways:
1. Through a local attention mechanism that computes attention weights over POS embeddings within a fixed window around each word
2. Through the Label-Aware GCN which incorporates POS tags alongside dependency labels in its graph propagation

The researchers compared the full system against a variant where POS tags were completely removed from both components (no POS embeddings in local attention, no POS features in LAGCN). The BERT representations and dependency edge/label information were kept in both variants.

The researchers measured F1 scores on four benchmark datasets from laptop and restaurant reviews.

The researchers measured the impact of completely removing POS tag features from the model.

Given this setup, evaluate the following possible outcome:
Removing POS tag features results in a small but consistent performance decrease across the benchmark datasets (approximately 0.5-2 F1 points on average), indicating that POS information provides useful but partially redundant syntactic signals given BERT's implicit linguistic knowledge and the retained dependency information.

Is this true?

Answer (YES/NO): YES